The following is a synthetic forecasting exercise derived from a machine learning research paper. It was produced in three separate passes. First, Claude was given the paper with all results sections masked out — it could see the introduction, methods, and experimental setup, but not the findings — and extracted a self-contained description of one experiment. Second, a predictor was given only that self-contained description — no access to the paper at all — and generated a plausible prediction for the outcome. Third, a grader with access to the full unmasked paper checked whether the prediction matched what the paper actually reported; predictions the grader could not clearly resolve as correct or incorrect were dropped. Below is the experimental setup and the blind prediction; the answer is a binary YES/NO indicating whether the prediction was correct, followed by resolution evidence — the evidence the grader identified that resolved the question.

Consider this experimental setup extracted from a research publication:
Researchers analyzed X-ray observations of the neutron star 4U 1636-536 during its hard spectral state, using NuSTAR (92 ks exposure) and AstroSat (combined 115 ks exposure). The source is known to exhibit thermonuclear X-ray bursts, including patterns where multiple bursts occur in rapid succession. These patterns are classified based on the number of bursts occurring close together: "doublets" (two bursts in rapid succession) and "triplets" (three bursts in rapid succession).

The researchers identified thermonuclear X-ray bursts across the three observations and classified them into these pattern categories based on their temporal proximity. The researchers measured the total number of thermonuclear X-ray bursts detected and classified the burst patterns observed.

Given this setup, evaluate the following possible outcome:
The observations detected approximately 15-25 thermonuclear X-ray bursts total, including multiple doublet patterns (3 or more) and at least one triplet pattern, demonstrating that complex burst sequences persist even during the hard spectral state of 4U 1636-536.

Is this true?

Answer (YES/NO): NO